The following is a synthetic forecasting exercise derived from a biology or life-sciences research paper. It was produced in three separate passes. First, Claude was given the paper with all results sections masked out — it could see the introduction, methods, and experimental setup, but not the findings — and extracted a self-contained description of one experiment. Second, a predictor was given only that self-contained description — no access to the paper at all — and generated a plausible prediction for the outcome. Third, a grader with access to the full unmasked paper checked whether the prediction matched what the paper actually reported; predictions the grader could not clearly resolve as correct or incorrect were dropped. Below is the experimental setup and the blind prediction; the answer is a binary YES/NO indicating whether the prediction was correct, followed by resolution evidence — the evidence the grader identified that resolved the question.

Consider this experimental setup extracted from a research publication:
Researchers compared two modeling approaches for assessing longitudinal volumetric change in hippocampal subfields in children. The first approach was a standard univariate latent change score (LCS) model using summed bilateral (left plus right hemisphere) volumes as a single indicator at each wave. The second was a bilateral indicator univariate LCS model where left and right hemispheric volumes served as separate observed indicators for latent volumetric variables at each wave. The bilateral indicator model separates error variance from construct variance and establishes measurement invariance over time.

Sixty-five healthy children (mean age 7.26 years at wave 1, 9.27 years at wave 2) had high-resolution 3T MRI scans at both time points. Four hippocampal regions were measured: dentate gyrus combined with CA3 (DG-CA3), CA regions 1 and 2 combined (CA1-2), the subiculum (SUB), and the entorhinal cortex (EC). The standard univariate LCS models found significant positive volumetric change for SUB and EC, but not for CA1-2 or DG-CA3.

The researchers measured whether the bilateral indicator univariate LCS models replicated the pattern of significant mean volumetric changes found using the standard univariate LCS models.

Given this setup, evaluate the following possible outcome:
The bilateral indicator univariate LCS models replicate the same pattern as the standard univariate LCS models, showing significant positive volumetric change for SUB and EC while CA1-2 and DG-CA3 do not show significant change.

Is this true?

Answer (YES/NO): YES